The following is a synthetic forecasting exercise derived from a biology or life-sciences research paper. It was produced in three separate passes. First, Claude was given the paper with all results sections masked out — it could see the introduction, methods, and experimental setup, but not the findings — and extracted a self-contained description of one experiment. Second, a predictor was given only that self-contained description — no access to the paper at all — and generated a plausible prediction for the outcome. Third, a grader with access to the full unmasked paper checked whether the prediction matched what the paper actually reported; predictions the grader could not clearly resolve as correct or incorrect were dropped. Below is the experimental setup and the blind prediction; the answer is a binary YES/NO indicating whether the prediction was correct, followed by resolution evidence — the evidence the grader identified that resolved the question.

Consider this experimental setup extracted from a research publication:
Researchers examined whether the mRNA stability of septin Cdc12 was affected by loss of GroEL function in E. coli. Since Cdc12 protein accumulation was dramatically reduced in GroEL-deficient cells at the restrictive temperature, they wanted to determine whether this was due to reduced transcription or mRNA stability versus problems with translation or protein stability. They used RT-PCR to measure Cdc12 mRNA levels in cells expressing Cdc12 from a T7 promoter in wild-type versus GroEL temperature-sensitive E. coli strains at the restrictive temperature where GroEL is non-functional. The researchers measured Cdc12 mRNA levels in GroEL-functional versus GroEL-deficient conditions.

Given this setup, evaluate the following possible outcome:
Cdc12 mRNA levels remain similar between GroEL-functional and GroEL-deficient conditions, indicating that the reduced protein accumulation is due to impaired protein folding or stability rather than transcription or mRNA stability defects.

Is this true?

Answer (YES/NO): NO